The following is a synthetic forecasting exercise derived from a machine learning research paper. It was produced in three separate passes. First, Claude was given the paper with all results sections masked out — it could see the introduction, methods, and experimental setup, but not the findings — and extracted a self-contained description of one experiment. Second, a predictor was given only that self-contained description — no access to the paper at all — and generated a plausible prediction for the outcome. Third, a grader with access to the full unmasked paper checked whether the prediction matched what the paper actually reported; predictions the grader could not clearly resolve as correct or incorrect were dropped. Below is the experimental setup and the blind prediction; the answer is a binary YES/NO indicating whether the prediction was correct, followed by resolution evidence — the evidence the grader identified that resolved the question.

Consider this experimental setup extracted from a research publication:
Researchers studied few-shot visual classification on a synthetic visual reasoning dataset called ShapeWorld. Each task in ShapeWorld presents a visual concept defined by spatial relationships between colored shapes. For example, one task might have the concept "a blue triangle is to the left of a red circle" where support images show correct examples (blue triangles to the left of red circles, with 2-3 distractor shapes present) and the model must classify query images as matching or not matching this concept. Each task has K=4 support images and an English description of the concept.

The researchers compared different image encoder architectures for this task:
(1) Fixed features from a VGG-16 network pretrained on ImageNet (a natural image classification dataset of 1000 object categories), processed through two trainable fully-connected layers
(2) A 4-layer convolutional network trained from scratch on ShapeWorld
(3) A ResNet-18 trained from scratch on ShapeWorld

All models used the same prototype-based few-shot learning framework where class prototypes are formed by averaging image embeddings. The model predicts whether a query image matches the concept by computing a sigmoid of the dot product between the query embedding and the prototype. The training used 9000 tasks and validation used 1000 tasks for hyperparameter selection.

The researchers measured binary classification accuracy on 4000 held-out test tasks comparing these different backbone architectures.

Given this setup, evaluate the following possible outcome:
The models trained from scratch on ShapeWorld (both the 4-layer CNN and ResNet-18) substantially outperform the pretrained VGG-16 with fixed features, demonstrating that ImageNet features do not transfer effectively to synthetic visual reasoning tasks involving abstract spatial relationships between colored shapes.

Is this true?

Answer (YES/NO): NO